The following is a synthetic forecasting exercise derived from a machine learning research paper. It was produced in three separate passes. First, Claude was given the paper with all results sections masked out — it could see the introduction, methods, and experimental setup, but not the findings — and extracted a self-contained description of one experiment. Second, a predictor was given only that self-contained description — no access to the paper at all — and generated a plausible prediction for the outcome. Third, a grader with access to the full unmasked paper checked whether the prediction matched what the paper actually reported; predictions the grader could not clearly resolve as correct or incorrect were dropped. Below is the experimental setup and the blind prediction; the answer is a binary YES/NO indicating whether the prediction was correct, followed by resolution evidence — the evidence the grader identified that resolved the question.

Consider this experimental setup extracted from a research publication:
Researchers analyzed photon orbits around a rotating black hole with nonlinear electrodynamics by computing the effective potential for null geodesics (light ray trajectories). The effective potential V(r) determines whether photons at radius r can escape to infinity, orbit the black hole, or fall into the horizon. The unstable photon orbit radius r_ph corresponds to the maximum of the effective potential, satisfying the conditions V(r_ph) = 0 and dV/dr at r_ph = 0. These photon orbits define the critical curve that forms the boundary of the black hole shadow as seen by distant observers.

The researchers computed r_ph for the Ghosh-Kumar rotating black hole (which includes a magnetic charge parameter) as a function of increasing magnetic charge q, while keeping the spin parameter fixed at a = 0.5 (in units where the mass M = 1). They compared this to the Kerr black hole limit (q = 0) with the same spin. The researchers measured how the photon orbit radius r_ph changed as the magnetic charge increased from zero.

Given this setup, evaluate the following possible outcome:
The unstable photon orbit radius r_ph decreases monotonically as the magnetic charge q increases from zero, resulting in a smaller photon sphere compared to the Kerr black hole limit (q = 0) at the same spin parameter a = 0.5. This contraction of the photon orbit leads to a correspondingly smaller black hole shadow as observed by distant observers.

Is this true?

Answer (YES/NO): YES